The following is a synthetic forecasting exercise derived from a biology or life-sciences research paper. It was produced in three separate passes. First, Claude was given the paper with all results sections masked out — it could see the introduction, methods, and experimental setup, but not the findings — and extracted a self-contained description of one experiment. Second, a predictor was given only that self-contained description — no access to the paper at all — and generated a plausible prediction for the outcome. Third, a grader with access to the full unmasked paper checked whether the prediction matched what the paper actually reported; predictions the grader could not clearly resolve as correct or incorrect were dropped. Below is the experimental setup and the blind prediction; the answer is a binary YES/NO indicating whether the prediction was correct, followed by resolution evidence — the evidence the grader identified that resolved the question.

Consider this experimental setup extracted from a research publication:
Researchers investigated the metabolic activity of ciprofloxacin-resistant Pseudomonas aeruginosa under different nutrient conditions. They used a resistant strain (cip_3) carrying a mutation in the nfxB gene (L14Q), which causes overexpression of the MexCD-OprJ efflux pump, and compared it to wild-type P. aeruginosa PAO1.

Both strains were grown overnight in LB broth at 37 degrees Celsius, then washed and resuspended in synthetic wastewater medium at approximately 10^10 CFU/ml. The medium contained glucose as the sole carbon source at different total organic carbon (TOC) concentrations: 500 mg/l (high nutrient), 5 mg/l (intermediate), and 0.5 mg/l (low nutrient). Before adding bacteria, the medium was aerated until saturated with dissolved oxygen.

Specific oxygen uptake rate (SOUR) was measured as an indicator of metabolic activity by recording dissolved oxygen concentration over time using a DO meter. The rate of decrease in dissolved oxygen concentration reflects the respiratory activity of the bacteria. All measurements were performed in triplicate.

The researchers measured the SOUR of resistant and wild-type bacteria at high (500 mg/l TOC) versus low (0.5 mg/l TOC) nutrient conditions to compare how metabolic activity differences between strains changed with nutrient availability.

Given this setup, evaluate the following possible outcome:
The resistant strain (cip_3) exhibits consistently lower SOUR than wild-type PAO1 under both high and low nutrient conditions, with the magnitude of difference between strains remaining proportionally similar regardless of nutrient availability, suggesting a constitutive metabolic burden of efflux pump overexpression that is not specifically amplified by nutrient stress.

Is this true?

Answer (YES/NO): NO